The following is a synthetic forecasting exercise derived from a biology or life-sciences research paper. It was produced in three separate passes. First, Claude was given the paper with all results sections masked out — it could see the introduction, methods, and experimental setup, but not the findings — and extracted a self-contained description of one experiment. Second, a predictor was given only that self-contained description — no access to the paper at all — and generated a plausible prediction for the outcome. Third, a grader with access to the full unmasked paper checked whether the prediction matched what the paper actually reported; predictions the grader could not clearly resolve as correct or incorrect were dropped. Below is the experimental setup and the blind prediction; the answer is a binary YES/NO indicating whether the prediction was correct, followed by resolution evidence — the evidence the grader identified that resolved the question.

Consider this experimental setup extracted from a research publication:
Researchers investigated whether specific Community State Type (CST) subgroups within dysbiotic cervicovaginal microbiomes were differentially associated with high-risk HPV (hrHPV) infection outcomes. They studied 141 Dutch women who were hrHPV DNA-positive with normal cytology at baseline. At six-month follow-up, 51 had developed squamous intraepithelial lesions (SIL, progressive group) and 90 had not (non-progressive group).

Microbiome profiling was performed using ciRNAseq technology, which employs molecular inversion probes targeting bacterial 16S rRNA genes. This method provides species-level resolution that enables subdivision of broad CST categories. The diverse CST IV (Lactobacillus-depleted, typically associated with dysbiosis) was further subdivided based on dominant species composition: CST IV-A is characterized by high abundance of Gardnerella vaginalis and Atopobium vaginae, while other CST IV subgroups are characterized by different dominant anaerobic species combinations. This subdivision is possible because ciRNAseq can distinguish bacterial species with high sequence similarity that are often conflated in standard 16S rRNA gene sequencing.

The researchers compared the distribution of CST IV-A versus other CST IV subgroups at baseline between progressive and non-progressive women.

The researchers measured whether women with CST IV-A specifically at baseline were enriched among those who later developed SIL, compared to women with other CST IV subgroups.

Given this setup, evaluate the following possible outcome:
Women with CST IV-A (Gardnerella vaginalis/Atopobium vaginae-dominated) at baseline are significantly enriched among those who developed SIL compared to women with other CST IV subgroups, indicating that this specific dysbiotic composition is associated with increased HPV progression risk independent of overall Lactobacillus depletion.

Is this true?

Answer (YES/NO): YES